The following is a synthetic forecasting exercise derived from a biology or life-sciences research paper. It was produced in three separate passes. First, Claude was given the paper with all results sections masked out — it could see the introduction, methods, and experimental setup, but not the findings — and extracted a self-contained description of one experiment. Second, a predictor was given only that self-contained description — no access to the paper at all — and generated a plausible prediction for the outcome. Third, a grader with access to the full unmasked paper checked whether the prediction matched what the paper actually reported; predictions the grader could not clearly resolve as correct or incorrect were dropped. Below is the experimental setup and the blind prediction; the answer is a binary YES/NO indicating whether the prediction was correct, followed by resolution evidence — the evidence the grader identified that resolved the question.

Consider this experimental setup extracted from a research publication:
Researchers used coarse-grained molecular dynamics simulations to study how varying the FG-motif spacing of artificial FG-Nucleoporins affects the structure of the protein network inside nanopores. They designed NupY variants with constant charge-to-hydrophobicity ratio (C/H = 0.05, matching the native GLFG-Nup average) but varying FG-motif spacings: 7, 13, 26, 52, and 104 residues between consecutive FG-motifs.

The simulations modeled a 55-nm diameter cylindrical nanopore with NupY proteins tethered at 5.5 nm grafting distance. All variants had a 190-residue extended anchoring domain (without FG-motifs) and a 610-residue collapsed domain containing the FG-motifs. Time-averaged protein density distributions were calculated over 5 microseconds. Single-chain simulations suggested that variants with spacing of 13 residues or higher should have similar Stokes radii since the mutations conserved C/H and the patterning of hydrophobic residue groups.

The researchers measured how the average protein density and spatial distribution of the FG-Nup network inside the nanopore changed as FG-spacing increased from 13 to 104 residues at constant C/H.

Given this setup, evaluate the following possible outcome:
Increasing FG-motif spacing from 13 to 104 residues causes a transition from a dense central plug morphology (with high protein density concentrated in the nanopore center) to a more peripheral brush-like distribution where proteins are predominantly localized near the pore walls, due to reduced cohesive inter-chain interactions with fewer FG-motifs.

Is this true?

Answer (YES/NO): NO